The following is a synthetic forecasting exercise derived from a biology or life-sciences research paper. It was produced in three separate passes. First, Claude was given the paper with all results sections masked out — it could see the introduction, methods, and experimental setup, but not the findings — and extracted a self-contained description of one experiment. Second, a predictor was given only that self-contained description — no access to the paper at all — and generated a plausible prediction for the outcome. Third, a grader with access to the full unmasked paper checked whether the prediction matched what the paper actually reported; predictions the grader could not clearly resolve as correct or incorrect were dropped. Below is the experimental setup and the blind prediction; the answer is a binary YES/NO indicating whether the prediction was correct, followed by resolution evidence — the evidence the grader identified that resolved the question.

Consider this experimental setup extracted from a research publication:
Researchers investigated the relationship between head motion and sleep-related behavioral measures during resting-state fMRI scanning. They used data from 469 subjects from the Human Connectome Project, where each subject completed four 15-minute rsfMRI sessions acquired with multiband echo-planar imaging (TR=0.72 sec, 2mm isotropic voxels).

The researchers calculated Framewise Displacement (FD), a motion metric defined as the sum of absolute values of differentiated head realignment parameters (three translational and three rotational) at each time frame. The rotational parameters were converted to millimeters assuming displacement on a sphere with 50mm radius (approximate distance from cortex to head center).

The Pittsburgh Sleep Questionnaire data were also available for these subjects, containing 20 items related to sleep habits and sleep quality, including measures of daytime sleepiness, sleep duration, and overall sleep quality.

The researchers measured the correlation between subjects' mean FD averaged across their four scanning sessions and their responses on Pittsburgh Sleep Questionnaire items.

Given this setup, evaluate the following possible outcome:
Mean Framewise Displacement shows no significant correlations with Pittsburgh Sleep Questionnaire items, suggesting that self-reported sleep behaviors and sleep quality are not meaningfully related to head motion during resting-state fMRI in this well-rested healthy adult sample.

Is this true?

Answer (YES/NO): NO